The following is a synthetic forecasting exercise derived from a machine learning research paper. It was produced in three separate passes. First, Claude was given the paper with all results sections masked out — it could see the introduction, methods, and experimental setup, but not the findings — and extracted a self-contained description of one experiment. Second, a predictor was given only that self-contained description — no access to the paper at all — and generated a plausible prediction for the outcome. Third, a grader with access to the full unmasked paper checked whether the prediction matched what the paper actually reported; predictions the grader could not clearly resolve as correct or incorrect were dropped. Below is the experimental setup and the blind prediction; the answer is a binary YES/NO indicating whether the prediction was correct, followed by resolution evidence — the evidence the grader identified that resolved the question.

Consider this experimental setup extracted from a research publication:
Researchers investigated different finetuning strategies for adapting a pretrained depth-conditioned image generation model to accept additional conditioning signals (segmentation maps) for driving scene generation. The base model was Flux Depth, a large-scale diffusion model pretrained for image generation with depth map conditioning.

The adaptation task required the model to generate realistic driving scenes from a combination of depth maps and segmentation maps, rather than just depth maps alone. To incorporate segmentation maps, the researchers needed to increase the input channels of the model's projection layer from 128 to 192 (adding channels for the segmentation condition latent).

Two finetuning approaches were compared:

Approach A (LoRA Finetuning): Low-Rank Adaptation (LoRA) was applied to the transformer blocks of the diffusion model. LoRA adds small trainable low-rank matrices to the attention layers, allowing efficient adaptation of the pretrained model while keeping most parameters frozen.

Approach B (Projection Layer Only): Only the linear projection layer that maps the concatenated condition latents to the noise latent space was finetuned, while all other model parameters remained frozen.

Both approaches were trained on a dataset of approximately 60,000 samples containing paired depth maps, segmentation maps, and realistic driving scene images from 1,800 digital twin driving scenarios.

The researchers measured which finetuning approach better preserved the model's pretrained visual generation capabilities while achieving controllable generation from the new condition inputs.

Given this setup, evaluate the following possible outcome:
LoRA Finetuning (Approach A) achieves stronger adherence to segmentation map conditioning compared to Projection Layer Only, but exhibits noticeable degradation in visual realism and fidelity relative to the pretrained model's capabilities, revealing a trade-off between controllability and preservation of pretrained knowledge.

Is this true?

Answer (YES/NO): NO